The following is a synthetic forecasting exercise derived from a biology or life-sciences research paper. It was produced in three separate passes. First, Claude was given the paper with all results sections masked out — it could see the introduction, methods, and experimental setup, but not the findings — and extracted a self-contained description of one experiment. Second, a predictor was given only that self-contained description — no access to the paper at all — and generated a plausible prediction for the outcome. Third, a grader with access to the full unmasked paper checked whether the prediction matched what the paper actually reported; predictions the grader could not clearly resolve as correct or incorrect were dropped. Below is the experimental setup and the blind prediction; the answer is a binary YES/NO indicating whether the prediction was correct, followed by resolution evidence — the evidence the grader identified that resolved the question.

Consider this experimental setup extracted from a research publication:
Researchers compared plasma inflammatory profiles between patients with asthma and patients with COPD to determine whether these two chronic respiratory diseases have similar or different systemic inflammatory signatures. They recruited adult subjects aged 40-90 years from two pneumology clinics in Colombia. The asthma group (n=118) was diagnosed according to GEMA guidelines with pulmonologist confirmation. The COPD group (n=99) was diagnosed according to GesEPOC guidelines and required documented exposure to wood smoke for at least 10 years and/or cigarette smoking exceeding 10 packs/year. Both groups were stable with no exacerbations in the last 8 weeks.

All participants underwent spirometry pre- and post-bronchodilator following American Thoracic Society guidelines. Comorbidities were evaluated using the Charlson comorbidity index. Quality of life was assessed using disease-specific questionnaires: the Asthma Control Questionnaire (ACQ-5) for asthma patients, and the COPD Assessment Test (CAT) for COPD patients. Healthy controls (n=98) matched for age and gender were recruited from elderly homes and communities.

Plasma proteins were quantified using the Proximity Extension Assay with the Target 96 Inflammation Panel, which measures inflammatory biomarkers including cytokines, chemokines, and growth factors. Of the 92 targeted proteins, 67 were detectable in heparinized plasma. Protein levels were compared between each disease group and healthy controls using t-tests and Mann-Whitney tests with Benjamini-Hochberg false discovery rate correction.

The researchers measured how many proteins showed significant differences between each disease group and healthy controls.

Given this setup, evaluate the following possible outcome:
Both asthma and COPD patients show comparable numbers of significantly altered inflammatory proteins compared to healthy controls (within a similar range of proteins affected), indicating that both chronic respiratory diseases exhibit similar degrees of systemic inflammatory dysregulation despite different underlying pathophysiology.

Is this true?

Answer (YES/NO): NO